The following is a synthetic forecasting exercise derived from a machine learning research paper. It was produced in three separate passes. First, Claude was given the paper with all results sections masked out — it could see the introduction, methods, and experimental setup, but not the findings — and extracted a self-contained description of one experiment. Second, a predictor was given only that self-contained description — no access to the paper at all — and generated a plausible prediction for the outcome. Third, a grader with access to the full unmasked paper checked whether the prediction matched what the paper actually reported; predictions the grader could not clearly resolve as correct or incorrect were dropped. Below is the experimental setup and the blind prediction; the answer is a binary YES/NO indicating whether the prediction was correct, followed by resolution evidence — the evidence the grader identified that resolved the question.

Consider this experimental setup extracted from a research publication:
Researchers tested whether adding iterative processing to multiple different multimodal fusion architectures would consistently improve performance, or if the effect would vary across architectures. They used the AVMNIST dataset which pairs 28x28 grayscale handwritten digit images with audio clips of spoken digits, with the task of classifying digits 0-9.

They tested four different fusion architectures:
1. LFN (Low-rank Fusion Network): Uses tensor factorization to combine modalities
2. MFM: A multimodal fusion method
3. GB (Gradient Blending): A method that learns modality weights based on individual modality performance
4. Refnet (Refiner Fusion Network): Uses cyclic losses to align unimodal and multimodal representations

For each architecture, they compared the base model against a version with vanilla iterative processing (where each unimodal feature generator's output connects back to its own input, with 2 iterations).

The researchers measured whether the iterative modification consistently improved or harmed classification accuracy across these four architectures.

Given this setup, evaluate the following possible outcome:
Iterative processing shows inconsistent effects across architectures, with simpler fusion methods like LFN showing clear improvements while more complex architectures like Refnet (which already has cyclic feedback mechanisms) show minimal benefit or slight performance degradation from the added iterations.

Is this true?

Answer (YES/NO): NO